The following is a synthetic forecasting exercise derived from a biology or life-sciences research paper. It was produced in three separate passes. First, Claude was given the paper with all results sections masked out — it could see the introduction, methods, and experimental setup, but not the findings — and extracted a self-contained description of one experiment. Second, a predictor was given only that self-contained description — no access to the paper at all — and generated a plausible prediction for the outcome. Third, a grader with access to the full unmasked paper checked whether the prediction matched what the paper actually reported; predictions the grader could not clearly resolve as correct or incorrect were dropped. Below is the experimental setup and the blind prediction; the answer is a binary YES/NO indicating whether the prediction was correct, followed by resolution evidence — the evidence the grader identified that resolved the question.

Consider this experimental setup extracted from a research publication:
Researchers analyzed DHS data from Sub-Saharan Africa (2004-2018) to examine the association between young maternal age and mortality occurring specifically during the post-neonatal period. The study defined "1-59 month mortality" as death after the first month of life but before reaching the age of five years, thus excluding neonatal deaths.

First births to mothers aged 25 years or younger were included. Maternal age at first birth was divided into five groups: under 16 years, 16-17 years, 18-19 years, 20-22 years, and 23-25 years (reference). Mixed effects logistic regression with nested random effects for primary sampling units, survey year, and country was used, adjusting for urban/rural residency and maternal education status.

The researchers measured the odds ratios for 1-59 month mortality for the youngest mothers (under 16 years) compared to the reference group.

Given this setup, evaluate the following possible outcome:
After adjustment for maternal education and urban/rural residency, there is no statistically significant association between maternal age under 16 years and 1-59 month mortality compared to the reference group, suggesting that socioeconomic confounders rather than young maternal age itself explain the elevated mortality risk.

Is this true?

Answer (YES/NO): NO